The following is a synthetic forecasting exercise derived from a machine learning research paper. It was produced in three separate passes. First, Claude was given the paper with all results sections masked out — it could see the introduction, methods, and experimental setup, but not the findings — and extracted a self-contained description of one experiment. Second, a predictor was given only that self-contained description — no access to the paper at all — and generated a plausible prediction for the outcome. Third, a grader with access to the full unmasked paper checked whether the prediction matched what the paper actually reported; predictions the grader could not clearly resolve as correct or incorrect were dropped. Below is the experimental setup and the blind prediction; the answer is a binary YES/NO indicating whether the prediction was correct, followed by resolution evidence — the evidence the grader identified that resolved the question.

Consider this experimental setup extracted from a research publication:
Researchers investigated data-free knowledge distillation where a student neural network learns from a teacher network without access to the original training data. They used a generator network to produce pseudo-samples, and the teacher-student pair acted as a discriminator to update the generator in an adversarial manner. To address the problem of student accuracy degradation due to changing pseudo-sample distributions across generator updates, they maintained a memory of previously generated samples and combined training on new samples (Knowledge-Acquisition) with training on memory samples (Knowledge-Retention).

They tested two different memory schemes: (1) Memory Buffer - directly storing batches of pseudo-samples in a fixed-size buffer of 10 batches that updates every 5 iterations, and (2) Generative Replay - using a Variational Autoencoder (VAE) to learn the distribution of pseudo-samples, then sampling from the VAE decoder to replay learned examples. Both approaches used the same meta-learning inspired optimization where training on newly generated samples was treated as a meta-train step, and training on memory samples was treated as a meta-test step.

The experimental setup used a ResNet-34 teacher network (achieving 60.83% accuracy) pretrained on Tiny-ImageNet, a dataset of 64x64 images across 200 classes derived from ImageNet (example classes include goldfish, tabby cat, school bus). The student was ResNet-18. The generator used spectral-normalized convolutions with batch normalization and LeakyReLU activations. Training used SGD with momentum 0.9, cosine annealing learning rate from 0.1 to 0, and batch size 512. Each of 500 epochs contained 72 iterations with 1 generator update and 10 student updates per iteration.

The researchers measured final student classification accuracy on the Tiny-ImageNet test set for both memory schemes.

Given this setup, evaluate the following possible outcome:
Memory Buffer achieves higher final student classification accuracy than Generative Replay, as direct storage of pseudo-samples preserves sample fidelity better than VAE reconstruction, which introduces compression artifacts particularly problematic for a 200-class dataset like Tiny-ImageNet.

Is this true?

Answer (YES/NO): NO